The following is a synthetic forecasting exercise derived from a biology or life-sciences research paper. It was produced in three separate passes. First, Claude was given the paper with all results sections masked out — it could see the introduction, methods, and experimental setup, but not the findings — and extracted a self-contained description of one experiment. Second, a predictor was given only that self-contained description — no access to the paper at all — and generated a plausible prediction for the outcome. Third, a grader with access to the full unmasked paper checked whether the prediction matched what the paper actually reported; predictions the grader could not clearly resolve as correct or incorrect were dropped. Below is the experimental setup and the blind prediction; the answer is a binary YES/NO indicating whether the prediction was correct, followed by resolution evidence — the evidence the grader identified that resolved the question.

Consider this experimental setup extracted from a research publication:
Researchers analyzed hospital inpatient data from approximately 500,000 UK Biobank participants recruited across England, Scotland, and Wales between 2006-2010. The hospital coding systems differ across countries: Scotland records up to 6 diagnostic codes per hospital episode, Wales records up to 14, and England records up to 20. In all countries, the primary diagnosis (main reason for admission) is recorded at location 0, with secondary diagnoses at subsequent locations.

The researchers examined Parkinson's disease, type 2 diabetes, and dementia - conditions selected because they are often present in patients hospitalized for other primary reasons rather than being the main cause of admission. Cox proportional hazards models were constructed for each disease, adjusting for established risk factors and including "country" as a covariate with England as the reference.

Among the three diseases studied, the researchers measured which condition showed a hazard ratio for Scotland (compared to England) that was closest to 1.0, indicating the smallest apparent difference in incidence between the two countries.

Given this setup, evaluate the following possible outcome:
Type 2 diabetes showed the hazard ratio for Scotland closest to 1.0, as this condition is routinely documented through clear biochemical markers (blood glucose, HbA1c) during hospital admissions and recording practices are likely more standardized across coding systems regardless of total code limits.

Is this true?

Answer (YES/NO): NO